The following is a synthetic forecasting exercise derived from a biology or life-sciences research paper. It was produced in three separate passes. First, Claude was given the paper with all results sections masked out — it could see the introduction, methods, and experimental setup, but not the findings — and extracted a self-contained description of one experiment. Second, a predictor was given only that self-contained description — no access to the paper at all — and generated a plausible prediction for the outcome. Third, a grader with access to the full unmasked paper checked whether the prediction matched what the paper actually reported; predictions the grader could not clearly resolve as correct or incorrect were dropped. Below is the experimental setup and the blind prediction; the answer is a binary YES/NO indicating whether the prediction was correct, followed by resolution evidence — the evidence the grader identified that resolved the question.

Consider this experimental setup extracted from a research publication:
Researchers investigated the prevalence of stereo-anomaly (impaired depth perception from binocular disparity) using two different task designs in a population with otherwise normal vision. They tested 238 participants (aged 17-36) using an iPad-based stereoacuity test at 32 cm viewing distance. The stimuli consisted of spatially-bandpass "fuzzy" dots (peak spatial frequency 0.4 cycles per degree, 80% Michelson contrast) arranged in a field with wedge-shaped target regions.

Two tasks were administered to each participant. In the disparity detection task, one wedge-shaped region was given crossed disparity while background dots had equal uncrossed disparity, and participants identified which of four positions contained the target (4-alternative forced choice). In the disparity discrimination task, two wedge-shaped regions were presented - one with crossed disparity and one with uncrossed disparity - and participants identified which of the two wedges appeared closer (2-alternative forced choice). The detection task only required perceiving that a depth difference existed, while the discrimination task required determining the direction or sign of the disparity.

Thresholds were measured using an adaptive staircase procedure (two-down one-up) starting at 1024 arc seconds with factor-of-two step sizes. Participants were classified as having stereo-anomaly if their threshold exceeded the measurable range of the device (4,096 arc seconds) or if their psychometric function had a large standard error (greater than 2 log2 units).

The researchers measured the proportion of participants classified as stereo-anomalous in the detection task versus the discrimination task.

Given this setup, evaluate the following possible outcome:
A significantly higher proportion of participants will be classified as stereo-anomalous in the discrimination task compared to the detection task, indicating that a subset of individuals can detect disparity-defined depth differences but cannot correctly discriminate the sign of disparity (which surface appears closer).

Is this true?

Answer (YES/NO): YES